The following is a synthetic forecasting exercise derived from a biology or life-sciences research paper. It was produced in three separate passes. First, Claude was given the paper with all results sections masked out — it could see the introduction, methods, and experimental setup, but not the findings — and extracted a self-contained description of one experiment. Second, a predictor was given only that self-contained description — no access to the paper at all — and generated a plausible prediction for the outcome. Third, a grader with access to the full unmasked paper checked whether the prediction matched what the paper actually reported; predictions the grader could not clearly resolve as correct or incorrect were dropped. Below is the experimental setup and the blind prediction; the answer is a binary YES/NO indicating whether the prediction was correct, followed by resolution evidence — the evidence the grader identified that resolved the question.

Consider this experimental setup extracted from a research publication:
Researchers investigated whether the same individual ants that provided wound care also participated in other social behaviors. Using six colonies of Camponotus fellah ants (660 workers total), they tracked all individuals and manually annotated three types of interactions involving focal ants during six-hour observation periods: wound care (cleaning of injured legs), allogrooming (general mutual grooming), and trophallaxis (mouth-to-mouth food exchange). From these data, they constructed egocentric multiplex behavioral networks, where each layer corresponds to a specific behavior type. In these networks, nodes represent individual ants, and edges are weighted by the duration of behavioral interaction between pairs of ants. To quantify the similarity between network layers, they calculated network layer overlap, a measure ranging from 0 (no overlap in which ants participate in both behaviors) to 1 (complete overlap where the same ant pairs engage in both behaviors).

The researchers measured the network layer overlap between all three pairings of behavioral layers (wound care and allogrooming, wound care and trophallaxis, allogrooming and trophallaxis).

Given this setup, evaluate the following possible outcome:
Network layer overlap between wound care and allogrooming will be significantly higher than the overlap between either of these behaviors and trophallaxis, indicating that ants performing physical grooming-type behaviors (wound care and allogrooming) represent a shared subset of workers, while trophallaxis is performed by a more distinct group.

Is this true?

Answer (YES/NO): YES